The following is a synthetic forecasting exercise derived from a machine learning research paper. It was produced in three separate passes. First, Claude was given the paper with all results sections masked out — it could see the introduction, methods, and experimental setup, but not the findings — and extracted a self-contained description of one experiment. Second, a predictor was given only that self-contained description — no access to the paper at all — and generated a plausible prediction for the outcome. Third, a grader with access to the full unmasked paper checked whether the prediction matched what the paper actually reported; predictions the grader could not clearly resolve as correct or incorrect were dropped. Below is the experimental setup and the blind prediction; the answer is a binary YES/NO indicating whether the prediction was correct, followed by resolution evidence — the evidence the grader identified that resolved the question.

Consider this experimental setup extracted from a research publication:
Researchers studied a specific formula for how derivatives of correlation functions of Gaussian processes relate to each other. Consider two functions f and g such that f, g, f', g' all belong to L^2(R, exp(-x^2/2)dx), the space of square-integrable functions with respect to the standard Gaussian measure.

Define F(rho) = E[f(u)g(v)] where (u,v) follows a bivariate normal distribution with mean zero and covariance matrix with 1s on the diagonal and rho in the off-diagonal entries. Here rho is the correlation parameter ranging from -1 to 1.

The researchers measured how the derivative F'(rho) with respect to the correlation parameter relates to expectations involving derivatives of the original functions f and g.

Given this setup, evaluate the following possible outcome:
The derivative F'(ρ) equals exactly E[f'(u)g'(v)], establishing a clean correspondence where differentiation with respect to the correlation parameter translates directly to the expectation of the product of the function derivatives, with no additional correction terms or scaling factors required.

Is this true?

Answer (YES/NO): YES